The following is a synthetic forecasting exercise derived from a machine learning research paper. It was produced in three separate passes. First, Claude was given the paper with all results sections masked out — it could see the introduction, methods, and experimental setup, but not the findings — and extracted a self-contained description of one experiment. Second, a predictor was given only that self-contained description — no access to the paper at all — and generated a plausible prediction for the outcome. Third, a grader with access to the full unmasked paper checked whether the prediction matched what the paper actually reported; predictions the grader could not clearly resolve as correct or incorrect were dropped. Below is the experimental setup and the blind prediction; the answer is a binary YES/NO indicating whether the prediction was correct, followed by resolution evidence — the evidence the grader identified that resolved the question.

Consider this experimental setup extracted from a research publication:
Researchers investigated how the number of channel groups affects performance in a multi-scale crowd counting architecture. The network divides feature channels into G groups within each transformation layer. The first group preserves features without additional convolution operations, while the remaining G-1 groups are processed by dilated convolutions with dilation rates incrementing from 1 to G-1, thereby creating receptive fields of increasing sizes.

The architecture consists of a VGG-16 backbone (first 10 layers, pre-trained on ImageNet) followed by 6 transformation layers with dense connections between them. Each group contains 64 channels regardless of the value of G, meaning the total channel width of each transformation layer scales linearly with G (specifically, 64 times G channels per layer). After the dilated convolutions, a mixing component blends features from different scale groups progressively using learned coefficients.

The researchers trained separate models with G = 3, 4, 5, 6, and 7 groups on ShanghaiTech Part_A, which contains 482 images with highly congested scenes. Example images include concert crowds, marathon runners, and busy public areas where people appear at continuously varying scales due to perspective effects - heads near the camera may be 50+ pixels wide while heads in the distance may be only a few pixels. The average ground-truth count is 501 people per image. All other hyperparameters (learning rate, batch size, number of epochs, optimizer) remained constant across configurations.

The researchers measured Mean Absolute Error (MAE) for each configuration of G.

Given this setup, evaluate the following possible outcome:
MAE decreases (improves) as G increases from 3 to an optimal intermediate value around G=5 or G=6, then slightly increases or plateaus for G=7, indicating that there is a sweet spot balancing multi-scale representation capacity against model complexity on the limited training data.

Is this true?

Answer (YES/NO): YES